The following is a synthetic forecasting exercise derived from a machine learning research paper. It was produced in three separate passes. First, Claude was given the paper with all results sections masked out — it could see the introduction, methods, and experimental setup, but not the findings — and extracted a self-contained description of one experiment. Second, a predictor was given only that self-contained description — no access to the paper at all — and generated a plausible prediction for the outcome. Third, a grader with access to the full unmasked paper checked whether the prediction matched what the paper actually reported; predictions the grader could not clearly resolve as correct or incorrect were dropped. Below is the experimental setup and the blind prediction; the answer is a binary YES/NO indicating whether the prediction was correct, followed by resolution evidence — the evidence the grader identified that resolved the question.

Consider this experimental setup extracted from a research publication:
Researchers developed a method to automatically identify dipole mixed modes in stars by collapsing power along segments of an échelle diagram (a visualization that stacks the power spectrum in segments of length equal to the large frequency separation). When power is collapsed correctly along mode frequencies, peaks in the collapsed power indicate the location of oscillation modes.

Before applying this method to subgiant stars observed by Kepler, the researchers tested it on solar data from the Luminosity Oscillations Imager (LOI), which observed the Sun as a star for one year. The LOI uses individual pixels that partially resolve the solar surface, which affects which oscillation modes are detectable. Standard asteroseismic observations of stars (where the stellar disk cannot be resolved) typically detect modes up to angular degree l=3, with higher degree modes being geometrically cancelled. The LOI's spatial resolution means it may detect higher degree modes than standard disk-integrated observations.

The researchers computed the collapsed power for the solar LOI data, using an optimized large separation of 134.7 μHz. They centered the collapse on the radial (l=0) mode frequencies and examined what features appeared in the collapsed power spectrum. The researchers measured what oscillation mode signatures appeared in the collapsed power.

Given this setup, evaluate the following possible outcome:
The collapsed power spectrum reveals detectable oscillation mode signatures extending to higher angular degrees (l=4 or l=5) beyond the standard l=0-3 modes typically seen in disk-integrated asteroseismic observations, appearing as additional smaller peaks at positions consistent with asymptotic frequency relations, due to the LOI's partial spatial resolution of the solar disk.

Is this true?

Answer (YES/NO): YES